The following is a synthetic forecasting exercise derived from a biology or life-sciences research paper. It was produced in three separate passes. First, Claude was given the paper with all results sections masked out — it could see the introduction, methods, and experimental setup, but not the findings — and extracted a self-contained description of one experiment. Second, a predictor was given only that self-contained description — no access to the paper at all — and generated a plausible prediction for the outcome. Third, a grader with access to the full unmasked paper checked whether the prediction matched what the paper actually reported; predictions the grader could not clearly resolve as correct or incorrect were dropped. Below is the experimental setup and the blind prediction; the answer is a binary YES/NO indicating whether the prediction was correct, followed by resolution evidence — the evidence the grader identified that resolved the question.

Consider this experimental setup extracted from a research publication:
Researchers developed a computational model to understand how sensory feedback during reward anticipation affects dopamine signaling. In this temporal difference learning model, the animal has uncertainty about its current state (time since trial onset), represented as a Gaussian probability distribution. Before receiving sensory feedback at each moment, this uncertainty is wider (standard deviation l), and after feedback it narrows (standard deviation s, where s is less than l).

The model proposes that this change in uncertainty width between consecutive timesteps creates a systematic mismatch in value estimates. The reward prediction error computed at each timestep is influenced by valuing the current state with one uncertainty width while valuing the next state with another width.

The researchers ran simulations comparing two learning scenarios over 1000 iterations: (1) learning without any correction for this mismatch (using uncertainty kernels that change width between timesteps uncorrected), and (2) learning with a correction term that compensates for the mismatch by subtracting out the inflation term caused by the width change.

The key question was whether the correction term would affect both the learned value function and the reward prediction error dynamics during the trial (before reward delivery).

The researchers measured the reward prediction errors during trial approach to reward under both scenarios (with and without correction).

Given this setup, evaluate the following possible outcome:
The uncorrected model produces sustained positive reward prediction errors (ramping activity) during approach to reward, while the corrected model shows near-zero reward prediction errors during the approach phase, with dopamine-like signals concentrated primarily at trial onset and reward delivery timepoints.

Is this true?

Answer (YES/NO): NO